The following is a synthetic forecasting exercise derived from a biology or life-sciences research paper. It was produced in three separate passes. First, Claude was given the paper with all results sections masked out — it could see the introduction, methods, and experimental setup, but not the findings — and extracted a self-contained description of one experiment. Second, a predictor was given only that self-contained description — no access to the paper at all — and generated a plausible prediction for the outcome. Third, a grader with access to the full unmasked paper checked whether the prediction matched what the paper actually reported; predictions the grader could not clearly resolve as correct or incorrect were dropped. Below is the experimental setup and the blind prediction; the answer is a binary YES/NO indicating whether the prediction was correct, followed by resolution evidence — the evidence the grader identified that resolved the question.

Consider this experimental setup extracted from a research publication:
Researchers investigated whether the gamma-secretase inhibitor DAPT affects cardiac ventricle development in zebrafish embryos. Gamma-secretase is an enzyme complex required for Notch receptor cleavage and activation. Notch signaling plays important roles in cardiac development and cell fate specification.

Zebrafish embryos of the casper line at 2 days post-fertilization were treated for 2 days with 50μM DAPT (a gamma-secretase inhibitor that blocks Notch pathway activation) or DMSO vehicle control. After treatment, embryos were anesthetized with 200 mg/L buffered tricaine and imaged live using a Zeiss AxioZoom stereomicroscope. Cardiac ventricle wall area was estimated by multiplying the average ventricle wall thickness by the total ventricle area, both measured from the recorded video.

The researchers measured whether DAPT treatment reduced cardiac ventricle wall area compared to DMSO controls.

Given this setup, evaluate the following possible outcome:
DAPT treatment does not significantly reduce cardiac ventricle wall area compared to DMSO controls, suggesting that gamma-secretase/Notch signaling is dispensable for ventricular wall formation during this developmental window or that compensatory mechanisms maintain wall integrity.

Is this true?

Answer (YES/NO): NO